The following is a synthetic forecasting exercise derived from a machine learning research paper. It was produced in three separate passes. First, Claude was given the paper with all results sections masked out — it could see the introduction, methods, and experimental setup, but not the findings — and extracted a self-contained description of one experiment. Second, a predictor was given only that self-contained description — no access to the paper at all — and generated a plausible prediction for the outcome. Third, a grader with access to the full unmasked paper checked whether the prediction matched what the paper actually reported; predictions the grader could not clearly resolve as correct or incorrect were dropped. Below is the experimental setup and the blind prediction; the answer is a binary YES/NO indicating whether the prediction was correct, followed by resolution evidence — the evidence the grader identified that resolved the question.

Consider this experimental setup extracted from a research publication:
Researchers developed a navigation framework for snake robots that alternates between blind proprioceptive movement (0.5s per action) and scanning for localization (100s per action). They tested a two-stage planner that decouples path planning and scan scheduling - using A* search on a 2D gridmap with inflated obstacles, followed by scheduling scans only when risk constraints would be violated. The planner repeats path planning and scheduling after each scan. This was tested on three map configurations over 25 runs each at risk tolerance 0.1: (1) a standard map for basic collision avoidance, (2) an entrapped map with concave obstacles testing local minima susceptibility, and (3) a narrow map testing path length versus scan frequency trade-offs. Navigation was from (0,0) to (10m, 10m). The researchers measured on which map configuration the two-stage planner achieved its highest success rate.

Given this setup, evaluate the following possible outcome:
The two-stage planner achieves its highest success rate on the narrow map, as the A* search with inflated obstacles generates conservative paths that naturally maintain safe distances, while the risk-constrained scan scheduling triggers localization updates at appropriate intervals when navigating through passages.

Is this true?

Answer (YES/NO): NO